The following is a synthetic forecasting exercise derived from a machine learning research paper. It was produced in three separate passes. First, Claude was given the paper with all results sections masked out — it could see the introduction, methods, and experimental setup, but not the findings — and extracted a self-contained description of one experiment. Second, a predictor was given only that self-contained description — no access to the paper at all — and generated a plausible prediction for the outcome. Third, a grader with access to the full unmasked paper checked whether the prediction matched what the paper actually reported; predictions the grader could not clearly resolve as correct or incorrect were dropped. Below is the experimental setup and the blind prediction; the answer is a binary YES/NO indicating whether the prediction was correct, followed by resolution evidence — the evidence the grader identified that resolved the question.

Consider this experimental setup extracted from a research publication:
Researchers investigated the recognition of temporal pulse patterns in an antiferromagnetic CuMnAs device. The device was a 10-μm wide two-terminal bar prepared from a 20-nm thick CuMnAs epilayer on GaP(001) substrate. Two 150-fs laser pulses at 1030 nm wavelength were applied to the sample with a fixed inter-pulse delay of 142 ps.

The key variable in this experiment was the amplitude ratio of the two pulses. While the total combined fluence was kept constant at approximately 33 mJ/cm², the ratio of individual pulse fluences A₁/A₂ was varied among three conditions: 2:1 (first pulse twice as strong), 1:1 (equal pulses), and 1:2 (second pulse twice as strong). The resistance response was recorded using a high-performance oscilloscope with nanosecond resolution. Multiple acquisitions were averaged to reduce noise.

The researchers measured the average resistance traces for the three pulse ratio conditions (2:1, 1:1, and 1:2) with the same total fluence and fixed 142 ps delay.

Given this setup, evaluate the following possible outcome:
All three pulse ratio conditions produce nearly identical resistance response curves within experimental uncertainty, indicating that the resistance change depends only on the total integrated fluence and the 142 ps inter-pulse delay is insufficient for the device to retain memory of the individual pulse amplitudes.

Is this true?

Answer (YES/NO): NO